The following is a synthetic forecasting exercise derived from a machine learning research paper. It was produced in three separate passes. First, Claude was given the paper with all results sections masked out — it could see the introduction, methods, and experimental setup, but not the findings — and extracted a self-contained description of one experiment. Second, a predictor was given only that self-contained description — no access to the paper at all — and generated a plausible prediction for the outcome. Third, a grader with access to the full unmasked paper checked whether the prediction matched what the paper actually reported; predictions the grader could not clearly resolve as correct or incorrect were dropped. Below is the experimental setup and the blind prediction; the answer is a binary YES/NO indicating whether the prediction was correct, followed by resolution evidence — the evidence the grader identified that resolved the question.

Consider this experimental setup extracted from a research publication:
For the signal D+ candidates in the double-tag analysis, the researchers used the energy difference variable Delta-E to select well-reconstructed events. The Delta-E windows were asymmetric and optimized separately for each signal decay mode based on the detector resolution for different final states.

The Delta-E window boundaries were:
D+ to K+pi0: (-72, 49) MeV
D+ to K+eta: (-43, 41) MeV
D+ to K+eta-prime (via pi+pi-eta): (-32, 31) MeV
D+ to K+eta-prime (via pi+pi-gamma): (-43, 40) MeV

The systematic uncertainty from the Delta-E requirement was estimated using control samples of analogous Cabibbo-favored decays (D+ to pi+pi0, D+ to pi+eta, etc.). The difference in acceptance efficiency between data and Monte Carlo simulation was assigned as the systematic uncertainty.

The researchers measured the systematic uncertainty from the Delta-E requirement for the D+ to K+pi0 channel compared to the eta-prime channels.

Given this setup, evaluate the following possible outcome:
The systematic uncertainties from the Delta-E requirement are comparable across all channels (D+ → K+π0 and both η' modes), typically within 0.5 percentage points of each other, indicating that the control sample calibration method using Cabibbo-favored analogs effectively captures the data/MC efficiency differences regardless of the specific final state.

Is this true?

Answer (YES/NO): NO